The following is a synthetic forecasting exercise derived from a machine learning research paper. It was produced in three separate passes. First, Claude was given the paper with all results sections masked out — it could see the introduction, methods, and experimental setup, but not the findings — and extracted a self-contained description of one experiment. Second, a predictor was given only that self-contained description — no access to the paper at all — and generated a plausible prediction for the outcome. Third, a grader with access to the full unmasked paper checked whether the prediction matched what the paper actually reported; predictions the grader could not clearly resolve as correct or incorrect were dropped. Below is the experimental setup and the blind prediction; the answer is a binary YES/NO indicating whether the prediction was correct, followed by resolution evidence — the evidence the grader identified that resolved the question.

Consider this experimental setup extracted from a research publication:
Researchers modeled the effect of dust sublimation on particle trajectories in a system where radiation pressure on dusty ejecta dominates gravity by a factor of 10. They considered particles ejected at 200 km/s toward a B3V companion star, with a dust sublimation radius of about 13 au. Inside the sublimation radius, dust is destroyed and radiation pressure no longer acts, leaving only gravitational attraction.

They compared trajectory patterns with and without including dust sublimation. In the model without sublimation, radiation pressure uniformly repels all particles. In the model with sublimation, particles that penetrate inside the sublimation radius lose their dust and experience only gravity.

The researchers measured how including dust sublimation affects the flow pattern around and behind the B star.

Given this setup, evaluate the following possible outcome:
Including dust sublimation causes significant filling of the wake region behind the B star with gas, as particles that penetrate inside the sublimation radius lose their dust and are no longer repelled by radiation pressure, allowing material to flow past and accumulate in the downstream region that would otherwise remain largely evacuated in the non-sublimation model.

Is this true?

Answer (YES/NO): YES